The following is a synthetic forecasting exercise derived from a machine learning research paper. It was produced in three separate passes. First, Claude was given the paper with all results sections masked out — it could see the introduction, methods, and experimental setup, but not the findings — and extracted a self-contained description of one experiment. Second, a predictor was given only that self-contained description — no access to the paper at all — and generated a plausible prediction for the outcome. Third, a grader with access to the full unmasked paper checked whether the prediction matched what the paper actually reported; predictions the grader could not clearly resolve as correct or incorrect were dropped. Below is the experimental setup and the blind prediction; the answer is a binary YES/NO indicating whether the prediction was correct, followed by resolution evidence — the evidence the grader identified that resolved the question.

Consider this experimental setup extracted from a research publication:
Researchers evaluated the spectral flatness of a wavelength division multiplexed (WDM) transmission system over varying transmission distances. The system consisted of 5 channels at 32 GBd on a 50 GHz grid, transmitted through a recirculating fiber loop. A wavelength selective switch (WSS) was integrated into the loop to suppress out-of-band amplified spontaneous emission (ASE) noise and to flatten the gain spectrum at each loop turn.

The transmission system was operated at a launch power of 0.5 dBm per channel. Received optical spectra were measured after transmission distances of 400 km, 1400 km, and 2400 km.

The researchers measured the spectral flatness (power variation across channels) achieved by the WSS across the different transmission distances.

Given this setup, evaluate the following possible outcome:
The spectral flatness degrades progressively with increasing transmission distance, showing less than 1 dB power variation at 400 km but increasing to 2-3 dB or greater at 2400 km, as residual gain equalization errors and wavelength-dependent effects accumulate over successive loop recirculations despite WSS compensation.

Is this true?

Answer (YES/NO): NO